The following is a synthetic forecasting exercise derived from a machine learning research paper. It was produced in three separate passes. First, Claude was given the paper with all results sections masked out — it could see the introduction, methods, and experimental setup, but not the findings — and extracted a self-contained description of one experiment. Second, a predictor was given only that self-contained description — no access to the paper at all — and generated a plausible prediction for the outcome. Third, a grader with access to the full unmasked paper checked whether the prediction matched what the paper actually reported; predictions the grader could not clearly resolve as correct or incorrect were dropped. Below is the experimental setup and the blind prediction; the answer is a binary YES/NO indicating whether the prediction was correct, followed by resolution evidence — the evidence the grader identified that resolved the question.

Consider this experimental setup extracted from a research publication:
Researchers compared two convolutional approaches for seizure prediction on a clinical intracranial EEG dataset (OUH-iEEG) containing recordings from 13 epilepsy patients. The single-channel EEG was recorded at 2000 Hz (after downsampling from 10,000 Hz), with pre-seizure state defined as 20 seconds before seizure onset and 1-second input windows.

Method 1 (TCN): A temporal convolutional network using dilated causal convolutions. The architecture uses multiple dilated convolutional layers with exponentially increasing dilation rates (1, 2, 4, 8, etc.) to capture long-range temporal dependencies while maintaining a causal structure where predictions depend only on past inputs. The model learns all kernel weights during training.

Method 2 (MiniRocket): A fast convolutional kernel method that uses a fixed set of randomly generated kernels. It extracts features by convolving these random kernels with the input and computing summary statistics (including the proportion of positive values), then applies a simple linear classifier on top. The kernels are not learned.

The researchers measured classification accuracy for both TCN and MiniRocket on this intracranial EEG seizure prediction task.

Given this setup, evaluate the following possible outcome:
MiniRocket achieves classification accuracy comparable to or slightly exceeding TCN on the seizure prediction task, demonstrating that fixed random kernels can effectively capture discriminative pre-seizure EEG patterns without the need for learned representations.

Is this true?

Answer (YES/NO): NO